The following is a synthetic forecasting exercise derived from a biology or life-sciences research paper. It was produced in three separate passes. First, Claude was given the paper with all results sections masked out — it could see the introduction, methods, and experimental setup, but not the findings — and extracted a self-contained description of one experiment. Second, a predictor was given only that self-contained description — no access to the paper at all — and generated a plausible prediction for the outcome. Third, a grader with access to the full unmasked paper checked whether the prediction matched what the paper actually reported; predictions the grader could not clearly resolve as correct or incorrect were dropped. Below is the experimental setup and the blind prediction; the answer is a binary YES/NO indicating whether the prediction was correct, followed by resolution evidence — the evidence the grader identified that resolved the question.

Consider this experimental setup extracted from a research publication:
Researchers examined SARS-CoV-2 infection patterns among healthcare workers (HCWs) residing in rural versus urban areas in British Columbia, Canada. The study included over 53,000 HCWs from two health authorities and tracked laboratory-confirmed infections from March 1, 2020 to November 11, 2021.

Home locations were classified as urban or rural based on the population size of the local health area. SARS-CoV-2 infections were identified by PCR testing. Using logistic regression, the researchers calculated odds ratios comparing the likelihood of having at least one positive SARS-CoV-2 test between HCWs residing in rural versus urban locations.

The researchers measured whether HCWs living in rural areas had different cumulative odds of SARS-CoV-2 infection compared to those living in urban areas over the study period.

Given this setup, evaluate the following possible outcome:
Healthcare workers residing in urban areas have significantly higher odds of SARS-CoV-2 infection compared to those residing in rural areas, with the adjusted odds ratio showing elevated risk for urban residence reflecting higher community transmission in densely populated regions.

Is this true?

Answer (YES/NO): YES